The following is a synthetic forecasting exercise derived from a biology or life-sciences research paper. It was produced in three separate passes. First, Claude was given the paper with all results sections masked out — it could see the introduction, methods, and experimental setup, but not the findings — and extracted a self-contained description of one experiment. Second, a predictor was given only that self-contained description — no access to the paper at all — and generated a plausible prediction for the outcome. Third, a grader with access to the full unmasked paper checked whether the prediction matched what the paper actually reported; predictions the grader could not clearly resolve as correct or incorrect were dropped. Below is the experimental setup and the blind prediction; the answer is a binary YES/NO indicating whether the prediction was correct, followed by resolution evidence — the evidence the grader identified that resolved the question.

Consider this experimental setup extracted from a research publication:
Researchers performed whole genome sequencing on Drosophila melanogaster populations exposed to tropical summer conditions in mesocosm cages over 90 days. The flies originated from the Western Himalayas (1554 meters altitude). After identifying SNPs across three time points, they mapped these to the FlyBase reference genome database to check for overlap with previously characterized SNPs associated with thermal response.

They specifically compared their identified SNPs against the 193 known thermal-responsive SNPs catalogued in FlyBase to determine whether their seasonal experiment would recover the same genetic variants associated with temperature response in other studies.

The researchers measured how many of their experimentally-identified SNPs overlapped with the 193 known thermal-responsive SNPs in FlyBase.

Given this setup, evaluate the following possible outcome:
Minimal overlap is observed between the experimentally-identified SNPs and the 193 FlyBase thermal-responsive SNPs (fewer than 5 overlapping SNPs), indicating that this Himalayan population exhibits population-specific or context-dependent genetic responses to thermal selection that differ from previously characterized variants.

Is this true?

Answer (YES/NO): YES